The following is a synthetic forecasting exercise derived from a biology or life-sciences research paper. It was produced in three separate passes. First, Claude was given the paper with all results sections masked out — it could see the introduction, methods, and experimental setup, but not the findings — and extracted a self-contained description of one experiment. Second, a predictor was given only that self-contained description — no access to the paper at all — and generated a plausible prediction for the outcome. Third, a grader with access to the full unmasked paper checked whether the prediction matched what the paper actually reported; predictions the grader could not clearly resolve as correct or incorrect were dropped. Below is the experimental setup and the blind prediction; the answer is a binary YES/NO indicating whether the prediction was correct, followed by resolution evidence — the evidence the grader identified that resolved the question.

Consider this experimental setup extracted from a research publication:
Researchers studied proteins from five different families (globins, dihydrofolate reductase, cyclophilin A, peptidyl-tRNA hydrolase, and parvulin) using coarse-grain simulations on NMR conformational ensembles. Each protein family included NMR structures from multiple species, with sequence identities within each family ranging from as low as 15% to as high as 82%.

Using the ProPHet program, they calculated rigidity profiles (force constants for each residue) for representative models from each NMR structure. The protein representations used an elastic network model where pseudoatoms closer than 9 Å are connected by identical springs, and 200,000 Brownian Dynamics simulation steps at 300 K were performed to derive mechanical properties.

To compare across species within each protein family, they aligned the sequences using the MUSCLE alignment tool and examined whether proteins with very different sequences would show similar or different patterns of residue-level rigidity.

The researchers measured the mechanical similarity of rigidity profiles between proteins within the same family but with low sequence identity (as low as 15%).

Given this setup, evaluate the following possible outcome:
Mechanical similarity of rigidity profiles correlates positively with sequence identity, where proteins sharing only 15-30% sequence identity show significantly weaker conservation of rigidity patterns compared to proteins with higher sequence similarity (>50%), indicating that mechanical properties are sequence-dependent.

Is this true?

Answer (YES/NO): NO